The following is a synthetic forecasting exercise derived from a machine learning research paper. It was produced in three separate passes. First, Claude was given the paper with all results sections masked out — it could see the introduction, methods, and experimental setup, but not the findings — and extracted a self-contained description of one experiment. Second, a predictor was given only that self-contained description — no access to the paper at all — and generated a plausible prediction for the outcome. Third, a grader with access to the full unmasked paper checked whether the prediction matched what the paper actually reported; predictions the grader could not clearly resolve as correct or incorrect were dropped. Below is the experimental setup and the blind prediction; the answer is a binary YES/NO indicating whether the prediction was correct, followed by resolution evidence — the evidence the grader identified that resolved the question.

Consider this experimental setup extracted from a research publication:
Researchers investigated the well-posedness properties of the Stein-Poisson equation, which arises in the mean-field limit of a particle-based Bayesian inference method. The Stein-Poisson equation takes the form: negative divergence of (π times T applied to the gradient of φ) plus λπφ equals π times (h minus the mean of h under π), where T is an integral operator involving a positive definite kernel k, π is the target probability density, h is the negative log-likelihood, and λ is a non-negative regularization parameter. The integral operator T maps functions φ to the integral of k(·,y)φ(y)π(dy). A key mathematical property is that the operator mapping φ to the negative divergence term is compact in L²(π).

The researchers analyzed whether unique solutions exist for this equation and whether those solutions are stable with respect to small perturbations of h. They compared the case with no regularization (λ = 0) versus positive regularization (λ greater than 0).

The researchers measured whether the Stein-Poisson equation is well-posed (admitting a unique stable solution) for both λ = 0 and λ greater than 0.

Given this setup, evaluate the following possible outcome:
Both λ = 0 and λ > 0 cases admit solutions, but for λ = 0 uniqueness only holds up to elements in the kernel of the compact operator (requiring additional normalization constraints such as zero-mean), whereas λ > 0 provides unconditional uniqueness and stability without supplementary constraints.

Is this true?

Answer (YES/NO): NO